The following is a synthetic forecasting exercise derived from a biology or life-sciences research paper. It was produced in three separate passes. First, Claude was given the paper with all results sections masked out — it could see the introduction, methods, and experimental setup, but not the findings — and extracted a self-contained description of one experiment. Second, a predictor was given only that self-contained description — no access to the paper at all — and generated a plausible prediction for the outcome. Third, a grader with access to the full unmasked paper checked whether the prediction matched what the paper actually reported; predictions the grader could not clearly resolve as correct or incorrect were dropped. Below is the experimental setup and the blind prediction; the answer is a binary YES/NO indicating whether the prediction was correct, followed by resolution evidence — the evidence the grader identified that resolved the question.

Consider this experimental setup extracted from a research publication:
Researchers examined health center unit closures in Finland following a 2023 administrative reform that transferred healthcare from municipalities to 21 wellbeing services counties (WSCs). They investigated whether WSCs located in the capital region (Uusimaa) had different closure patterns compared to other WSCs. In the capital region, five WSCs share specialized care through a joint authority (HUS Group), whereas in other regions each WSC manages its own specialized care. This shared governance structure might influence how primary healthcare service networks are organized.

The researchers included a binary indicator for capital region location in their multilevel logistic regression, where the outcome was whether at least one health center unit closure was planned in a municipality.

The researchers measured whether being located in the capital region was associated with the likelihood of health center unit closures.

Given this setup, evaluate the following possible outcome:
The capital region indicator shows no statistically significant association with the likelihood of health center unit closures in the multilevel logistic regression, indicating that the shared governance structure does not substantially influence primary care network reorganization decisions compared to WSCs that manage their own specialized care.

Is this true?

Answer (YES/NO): YES